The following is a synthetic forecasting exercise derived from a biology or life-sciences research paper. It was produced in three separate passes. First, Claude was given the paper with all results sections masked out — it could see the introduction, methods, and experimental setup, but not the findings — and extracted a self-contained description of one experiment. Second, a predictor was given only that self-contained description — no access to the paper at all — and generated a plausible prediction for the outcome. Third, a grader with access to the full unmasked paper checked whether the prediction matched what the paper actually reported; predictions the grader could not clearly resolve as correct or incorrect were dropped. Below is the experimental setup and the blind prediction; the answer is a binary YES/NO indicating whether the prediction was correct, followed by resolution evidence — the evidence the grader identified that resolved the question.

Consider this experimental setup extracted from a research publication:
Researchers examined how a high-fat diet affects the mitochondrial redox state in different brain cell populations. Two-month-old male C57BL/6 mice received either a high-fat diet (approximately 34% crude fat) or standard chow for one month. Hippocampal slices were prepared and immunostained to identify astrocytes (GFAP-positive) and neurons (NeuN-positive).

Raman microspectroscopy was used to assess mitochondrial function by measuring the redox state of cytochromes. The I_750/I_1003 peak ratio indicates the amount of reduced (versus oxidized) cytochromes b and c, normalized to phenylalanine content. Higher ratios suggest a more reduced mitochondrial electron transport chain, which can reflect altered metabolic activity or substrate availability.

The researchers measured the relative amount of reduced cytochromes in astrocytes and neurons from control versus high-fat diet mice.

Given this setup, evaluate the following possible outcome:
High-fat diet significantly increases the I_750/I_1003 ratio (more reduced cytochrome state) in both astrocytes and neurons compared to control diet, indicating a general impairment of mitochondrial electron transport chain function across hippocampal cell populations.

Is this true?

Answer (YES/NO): NO